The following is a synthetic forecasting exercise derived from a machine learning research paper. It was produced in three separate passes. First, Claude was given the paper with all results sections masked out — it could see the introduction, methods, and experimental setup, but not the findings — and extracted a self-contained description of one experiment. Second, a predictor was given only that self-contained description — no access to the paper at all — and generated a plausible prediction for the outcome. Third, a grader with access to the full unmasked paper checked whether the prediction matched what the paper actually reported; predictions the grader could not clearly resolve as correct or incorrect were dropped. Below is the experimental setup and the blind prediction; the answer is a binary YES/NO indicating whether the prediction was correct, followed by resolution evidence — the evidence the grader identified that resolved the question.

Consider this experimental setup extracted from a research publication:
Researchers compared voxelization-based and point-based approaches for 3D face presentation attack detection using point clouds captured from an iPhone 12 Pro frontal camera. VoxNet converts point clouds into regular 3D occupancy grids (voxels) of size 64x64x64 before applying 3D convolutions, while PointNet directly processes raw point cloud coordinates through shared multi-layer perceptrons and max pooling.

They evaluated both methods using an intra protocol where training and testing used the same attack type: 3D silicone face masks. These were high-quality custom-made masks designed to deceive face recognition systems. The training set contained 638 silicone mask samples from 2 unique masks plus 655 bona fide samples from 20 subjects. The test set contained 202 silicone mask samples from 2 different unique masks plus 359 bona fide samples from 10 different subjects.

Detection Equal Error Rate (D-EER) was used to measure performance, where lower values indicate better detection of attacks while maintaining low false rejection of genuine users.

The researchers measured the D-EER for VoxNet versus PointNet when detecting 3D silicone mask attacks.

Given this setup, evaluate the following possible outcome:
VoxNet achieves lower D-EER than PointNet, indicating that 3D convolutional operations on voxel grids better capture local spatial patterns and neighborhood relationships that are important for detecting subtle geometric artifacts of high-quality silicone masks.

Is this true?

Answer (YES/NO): YES